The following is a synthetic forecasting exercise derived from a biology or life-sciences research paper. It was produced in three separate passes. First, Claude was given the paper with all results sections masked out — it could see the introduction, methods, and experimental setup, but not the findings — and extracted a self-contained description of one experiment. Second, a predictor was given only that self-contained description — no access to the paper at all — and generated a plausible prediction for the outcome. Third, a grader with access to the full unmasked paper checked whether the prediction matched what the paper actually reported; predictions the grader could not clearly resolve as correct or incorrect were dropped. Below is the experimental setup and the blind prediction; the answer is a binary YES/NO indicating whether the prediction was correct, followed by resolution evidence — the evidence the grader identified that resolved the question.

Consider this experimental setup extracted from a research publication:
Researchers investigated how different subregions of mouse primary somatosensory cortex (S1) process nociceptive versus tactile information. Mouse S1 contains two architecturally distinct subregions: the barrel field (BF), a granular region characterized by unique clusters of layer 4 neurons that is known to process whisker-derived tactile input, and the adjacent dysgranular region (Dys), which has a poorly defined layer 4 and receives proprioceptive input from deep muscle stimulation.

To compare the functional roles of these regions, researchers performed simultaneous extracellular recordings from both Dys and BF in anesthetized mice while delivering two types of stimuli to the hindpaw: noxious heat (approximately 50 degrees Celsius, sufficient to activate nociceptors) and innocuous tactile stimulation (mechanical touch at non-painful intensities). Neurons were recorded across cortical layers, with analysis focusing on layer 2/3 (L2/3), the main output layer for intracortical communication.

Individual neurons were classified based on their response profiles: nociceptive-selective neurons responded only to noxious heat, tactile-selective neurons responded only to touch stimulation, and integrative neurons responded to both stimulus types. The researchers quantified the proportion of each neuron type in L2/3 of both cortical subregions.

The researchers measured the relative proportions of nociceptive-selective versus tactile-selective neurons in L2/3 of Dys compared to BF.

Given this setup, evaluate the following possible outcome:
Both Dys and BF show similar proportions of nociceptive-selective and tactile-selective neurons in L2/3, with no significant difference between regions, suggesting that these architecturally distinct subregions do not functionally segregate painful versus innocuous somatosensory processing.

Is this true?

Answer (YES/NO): NO